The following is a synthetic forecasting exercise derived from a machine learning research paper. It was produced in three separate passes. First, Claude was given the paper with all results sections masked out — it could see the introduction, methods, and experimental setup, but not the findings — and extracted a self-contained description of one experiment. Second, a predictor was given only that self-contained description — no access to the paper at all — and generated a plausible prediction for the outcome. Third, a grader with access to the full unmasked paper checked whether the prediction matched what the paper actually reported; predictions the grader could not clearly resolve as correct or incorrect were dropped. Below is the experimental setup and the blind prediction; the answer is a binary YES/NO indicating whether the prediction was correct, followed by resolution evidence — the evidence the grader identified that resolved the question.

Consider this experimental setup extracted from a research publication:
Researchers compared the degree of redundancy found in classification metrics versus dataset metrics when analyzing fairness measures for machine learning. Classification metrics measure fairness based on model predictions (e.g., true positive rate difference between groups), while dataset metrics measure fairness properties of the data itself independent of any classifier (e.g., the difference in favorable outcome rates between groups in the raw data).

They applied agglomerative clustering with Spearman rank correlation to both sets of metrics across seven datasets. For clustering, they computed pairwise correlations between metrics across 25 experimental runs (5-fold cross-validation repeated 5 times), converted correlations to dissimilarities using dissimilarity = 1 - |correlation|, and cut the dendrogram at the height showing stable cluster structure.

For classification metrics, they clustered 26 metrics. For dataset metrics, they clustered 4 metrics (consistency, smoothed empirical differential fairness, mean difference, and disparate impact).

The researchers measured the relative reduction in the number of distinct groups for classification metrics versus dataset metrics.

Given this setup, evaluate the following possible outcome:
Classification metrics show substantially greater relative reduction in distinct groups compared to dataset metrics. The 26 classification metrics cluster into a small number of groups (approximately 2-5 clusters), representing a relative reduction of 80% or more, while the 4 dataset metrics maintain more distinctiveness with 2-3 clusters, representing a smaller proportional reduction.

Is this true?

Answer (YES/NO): NO